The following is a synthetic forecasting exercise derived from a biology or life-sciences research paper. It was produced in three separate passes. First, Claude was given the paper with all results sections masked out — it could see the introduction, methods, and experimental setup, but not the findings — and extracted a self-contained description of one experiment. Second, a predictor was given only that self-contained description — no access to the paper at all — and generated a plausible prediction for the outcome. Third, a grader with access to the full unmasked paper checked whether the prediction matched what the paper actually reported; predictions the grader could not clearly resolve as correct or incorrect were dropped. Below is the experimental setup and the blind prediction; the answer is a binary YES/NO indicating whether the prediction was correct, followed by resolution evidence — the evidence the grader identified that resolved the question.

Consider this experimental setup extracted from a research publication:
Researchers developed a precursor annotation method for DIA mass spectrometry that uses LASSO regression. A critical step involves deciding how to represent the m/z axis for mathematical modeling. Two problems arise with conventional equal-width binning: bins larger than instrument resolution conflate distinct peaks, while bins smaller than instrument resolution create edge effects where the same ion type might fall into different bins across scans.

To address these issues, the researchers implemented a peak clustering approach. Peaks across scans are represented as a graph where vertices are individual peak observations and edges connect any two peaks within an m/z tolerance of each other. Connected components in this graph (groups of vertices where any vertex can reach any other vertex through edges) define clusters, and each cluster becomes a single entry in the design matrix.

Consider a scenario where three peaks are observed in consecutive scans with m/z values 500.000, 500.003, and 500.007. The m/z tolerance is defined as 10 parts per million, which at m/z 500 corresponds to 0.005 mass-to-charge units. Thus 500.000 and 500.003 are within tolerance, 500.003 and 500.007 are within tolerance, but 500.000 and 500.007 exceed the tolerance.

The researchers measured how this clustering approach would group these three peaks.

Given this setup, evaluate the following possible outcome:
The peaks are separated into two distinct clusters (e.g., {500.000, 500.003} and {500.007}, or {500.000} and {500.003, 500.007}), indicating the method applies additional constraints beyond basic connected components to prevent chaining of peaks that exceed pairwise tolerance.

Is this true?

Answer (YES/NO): NO